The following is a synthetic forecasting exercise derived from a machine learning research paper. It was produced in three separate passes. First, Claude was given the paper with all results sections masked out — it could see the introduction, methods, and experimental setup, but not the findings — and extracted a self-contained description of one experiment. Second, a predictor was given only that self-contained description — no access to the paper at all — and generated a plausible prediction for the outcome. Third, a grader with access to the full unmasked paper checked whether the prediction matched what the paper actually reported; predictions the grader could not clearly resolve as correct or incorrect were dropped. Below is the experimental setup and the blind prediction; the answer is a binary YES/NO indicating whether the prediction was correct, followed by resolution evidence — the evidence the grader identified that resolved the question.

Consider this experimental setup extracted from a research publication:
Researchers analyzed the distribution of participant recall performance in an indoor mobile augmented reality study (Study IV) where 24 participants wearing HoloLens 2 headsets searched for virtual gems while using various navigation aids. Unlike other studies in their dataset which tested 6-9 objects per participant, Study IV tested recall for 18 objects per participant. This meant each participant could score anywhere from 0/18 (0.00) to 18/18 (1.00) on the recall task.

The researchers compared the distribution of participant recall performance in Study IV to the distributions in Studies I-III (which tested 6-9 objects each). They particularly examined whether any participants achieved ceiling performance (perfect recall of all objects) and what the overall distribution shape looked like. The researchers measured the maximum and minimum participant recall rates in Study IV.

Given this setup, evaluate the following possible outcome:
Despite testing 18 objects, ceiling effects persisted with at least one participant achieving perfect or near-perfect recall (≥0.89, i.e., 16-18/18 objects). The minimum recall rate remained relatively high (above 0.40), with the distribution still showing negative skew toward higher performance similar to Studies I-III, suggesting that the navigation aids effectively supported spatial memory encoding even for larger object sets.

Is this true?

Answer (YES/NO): NO